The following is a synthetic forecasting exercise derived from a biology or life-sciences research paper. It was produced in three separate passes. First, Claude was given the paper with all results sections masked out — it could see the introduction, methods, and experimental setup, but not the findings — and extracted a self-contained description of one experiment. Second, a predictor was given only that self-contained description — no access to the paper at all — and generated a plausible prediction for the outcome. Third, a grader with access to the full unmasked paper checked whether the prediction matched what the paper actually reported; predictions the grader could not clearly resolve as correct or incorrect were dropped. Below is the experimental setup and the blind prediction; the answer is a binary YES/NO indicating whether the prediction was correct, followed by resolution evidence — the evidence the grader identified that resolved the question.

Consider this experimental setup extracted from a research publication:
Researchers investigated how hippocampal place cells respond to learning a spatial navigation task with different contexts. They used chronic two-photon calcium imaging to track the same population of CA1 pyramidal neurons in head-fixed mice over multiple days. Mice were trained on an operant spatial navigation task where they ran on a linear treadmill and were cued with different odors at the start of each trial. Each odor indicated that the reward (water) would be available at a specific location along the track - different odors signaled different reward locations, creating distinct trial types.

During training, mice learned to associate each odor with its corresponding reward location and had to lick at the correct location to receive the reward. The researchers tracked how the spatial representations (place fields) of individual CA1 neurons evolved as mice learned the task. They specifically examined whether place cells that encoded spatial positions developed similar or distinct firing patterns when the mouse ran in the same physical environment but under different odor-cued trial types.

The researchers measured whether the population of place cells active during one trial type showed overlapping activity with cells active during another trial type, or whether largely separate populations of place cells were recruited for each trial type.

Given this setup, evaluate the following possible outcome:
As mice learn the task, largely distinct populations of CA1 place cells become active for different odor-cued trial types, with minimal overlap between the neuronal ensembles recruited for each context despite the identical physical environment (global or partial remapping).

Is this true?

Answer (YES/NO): NO